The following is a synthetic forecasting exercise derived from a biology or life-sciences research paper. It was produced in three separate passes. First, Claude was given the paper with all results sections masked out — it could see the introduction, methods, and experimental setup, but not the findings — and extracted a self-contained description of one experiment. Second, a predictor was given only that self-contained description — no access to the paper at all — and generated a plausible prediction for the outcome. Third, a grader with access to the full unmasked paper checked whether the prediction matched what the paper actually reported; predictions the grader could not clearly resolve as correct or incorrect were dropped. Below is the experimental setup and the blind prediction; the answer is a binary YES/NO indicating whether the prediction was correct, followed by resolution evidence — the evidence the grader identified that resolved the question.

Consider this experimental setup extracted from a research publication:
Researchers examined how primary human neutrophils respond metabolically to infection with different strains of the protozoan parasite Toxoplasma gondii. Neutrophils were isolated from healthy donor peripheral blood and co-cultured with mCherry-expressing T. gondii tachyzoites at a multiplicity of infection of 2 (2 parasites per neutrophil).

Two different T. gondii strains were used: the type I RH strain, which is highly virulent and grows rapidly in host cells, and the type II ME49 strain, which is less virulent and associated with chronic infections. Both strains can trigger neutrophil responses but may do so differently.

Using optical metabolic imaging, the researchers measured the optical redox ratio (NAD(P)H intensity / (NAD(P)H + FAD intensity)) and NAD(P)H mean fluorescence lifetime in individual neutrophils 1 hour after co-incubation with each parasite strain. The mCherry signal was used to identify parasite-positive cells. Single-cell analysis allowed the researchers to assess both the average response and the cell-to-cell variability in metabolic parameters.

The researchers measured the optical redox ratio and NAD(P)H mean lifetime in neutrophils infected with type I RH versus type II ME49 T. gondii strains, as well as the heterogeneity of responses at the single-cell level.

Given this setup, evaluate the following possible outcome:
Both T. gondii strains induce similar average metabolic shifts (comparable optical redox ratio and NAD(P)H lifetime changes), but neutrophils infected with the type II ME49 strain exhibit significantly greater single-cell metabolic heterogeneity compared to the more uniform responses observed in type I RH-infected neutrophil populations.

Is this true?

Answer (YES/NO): NO